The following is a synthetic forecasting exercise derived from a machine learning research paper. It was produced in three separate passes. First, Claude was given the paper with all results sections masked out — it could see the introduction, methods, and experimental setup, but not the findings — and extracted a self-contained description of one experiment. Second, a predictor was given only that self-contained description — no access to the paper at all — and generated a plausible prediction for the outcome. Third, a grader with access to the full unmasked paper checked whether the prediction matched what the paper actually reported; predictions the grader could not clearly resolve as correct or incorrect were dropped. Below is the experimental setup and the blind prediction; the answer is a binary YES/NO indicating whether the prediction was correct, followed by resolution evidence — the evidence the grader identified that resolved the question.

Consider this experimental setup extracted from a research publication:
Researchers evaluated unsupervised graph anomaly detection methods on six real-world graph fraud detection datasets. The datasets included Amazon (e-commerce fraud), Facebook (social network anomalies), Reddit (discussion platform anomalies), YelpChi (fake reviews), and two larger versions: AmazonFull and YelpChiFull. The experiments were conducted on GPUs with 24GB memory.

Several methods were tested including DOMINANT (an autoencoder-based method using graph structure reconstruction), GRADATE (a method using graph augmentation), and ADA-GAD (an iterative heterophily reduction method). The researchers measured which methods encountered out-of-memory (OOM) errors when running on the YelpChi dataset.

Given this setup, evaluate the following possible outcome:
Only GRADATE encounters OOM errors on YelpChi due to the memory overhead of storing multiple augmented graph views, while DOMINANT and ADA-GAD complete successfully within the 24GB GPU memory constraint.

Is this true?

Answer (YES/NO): NO